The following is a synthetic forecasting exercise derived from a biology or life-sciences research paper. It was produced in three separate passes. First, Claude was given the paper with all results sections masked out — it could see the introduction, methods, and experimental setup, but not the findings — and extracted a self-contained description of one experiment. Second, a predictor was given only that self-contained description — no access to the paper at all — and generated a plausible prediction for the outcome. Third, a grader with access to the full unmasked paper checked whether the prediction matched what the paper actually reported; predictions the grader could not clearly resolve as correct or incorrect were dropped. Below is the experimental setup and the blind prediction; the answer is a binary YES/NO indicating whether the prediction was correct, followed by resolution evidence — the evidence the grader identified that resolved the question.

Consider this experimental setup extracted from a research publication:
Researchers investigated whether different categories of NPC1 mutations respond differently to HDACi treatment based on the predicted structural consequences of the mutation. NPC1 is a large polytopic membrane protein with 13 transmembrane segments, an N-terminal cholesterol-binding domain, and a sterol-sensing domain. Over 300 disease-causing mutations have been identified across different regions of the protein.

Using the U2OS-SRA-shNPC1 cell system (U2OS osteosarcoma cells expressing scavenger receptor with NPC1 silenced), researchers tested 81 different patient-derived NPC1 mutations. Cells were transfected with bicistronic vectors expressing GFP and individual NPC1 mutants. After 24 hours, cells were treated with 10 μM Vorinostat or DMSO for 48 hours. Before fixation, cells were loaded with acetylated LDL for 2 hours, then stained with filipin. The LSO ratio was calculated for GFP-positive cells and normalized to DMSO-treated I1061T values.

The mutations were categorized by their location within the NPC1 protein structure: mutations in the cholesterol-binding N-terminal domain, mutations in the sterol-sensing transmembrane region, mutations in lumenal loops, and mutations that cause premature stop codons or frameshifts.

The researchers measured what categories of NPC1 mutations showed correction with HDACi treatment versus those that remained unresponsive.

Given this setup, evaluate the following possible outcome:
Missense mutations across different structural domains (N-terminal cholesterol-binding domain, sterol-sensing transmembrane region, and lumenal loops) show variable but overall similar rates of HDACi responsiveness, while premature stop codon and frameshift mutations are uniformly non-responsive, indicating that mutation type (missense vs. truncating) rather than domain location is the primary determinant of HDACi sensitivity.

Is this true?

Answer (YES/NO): NO